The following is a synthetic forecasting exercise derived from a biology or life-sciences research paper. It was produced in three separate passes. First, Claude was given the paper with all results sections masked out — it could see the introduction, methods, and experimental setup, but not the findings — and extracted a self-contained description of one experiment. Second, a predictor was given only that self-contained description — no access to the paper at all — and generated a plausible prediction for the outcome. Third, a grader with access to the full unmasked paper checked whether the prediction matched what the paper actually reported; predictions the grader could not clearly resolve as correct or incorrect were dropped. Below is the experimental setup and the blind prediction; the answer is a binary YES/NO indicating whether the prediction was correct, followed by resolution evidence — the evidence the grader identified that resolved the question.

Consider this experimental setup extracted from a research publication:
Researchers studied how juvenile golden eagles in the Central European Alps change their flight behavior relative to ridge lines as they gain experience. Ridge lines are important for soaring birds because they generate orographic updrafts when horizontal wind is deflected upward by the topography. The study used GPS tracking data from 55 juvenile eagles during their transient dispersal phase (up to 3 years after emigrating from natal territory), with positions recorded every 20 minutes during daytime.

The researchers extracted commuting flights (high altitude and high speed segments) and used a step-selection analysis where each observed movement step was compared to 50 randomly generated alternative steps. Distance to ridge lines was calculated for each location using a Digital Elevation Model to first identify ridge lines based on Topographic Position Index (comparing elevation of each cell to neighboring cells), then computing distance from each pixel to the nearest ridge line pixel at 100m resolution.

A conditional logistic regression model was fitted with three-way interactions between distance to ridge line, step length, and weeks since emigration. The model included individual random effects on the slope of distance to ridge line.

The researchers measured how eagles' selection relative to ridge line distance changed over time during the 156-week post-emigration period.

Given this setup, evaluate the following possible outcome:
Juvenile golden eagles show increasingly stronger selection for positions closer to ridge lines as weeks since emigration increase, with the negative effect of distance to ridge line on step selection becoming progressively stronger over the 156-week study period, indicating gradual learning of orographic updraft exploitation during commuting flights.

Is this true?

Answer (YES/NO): NO